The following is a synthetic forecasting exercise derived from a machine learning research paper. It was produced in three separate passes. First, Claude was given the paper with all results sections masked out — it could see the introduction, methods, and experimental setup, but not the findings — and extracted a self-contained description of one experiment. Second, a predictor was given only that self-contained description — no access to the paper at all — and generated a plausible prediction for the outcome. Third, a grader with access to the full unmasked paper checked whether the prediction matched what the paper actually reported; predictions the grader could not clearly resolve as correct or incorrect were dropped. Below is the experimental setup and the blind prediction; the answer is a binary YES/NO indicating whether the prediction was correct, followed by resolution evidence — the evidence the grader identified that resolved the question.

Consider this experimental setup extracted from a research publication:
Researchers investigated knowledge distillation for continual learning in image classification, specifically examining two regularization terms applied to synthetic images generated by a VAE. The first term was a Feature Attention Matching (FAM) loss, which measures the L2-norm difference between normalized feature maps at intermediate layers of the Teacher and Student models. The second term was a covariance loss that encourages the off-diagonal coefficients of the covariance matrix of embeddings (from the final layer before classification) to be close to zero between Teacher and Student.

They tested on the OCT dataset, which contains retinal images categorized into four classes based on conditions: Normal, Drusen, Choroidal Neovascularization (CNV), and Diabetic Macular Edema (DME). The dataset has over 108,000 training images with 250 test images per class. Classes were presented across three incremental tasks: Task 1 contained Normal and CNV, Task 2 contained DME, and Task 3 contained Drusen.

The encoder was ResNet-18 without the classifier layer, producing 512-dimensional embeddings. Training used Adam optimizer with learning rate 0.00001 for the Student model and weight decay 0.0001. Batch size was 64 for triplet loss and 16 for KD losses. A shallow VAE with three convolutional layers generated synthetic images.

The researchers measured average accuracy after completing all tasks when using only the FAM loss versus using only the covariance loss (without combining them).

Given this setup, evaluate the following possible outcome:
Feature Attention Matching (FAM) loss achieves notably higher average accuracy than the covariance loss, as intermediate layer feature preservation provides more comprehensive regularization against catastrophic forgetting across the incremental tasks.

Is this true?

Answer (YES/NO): NO